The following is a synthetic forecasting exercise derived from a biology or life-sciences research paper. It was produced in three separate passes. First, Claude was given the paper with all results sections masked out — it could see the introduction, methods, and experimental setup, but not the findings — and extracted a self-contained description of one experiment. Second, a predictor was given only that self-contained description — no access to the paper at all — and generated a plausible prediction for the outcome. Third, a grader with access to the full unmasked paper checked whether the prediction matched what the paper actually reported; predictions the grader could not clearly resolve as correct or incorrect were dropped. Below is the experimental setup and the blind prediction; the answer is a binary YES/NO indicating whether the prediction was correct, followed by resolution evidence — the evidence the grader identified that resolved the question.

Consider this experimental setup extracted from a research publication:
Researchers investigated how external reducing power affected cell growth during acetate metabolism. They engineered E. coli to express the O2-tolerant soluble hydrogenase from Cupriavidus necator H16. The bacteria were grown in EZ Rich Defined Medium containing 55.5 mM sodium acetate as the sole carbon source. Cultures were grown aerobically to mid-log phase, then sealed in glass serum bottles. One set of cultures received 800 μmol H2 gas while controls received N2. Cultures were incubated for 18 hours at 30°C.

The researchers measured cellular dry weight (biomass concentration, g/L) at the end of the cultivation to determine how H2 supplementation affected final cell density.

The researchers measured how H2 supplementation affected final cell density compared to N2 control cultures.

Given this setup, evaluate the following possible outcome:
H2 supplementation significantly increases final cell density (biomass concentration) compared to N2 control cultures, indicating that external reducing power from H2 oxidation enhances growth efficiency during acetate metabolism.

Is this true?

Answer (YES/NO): NO